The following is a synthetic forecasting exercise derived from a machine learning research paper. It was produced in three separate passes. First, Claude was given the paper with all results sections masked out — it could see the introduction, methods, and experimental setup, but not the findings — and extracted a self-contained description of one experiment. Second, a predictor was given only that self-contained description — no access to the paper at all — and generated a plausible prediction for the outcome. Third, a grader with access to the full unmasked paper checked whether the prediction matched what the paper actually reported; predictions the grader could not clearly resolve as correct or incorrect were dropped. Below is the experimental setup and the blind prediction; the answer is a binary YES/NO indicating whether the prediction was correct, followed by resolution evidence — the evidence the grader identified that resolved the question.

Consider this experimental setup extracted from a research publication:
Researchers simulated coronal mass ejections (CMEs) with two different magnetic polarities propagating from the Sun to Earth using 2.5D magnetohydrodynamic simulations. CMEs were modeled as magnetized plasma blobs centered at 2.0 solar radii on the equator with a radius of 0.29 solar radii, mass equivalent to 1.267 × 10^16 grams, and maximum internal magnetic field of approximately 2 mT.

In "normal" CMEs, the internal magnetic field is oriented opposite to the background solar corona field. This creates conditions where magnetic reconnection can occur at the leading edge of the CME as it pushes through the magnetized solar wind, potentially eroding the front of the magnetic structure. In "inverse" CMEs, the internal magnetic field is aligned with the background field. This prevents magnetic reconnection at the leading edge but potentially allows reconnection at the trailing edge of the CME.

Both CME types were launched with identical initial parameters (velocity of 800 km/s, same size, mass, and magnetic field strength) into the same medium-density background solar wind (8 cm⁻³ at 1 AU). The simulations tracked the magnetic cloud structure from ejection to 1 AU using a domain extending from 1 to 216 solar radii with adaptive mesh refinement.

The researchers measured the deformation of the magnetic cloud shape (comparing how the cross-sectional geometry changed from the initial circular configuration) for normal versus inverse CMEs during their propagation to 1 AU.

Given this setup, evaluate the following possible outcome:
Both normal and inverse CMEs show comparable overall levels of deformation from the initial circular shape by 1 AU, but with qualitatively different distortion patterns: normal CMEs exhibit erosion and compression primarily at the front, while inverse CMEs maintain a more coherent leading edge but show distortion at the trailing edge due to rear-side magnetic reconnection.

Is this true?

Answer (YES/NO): NO